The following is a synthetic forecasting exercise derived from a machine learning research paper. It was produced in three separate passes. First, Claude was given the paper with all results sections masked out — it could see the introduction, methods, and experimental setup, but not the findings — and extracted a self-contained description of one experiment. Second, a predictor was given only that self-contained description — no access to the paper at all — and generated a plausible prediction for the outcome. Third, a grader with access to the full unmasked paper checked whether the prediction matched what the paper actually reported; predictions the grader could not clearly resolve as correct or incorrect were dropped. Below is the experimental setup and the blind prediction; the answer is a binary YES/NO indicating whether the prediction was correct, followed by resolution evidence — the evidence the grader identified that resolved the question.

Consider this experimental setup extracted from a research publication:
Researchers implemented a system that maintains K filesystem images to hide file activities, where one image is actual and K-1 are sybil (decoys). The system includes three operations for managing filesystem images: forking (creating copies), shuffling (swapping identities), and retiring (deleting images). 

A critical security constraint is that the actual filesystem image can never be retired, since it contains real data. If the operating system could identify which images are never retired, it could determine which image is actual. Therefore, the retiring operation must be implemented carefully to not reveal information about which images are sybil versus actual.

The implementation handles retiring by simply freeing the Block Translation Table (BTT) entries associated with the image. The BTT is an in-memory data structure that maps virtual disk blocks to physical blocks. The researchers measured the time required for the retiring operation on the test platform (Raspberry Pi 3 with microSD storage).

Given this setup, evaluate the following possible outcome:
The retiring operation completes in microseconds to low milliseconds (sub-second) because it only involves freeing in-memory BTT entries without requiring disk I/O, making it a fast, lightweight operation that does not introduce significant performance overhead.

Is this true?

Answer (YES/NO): YES